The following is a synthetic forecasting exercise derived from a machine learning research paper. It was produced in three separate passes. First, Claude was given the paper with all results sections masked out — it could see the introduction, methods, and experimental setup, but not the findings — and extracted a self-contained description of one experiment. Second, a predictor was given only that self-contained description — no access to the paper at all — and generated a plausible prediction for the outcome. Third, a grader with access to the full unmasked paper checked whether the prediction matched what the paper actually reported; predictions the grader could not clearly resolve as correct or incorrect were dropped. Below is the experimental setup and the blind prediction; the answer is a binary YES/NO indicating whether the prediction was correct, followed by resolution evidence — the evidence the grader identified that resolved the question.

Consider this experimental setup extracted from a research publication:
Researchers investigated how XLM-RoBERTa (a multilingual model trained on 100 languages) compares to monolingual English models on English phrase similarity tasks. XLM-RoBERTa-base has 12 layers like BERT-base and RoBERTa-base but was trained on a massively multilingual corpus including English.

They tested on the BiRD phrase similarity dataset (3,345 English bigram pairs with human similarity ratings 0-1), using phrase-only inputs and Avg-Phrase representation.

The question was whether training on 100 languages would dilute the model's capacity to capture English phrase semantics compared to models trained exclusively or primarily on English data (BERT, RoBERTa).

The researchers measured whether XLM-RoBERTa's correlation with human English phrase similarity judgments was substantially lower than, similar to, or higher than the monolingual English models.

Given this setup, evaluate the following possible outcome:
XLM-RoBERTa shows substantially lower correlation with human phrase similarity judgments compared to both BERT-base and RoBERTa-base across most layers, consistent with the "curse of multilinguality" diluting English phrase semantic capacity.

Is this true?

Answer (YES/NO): YES